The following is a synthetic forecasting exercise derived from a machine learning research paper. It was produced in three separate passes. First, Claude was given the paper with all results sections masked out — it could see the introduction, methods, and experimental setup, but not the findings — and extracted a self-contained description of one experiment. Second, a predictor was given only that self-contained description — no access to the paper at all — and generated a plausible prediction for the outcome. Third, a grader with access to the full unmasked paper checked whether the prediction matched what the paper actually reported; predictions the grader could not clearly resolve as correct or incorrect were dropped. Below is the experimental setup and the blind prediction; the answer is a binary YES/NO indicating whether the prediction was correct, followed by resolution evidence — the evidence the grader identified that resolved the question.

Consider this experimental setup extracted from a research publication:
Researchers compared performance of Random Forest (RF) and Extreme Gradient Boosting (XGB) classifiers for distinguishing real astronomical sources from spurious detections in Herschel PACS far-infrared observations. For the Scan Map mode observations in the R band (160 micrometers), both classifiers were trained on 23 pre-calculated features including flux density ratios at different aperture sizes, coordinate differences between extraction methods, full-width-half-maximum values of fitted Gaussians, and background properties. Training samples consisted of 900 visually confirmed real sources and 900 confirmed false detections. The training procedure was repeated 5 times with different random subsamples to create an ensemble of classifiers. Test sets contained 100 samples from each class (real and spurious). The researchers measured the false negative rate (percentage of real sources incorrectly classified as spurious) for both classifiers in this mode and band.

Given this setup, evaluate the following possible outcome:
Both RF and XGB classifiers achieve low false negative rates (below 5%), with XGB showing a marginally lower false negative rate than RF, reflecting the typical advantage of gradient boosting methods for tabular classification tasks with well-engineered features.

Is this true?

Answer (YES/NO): YES